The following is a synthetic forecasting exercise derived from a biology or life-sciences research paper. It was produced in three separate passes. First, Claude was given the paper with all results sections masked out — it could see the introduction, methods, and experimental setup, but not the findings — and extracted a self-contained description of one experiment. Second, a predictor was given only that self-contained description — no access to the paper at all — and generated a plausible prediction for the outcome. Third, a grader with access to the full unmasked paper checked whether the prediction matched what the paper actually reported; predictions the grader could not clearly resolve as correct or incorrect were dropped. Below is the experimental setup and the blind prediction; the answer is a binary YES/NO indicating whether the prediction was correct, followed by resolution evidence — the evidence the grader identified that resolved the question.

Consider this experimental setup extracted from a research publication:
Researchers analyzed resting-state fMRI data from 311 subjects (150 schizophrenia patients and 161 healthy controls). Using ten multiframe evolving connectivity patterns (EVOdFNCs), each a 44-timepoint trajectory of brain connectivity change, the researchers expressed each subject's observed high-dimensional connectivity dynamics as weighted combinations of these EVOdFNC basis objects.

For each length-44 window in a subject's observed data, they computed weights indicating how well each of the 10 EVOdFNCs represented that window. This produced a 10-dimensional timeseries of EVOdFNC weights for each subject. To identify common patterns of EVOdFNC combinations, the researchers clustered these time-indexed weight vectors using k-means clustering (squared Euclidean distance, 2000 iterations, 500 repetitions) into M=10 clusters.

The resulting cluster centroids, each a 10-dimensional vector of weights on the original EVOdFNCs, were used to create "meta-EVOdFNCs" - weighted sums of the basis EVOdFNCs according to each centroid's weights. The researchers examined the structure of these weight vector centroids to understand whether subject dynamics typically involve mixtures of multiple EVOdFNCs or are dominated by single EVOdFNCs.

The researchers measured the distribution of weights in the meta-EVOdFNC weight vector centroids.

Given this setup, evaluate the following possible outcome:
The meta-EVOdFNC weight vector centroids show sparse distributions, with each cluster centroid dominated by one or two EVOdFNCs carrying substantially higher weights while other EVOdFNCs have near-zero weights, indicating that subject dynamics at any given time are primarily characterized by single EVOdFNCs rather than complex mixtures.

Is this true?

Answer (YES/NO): YES